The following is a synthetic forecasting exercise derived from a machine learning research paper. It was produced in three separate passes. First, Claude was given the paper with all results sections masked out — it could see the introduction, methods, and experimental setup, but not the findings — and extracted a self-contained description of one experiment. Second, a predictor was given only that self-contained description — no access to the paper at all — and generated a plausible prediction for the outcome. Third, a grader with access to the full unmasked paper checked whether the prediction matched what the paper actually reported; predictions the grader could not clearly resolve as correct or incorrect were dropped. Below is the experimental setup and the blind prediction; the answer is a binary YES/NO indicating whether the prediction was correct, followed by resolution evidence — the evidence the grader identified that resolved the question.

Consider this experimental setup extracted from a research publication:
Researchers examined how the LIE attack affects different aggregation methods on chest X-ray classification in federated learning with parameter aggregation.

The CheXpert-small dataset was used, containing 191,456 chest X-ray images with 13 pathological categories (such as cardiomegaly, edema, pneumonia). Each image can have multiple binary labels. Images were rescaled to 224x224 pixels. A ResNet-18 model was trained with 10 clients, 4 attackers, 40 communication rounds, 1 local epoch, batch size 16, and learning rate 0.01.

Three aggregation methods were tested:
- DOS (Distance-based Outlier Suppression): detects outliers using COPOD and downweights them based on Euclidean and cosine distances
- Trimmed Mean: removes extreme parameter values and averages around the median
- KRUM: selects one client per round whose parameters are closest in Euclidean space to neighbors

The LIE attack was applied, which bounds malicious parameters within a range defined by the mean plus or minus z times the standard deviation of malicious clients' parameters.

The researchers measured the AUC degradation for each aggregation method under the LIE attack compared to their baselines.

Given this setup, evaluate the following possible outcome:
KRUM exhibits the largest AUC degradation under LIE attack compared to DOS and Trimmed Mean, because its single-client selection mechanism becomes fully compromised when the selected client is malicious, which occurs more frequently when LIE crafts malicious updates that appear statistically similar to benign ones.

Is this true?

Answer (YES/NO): YES